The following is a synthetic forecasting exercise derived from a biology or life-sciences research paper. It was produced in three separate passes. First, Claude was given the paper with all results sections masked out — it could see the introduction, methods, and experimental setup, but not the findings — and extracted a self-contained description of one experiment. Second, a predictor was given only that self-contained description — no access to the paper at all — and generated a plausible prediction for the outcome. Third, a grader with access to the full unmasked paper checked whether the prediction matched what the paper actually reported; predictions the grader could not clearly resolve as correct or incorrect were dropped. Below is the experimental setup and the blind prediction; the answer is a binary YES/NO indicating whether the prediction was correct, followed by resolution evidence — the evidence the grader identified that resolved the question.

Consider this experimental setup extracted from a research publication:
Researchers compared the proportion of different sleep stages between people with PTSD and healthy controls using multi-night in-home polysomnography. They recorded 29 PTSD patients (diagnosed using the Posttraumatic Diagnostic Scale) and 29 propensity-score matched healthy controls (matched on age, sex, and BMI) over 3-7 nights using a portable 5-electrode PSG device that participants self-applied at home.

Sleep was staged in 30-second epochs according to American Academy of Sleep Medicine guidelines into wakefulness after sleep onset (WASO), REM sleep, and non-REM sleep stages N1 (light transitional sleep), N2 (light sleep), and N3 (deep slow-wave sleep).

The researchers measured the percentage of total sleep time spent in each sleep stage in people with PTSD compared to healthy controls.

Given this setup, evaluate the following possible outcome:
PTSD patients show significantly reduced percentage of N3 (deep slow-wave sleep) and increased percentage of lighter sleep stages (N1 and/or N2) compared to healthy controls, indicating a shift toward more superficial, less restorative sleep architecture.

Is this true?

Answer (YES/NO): NO